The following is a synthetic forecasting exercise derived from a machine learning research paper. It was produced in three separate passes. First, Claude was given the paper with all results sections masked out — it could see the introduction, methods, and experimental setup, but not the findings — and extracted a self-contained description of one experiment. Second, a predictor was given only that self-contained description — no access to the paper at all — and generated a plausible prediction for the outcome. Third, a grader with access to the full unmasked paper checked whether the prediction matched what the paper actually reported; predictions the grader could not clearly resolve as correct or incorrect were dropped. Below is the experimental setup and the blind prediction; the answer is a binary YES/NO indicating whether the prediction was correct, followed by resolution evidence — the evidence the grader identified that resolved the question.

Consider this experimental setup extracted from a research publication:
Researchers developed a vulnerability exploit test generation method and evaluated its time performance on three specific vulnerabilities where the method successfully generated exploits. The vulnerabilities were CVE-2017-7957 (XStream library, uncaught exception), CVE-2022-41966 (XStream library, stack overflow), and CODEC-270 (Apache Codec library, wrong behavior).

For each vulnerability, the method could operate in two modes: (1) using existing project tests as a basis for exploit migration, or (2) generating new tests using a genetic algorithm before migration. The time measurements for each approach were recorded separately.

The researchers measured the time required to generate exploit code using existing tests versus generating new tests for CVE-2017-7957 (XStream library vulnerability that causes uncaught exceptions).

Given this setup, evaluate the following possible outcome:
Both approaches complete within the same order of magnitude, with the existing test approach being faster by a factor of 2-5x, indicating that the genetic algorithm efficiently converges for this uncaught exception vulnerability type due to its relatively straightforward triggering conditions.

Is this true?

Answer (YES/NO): NO